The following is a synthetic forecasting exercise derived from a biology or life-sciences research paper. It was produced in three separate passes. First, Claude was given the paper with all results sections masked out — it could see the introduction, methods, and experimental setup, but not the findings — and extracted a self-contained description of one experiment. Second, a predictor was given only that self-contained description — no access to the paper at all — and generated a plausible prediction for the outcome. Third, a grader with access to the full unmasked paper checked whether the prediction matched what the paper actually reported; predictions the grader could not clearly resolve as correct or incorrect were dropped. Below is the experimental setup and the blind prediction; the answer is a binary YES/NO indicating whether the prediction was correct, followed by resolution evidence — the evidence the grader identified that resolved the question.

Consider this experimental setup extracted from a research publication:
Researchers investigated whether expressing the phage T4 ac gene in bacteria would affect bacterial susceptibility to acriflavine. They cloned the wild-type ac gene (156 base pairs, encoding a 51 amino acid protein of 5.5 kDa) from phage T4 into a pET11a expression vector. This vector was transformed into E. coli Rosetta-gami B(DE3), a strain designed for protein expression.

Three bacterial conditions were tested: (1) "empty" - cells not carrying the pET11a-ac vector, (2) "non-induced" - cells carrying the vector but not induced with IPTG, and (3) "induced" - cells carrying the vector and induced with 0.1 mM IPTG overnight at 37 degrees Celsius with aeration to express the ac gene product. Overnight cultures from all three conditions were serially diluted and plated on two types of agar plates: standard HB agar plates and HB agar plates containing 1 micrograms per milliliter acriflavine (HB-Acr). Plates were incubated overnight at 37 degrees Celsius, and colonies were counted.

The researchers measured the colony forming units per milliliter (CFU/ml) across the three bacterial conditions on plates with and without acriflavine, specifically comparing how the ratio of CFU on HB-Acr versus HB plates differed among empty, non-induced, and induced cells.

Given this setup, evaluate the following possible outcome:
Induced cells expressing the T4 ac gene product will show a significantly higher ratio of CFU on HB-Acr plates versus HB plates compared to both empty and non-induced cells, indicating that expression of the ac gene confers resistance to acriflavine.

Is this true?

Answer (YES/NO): NO